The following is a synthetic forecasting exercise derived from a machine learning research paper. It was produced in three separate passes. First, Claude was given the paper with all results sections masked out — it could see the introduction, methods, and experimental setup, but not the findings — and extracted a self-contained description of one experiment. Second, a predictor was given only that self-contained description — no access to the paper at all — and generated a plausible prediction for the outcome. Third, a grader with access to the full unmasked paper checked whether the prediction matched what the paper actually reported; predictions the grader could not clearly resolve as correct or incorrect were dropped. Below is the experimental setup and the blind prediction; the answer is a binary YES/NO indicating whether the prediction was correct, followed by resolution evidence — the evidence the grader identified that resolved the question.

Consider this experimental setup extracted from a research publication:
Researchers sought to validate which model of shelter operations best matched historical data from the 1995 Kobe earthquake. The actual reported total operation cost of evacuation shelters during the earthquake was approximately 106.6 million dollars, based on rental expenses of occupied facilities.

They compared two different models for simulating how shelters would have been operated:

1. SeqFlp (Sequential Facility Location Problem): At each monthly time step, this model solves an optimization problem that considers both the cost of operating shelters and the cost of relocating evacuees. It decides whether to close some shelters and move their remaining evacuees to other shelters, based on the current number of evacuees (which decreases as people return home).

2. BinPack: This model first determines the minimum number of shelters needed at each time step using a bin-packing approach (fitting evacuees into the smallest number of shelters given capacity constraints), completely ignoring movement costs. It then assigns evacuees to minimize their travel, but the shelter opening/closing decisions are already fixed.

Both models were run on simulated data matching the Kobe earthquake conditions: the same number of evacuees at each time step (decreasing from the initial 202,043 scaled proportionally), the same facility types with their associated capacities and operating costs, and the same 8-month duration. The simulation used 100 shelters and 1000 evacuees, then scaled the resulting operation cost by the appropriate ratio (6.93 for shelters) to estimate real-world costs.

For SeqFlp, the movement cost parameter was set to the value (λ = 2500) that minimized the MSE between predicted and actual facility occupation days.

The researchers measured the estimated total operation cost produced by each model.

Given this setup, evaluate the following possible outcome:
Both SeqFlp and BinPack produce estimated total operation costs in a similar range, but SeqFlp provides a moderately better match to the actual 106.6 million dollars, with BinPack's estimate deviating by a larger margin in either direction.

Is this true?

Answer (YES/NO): NO